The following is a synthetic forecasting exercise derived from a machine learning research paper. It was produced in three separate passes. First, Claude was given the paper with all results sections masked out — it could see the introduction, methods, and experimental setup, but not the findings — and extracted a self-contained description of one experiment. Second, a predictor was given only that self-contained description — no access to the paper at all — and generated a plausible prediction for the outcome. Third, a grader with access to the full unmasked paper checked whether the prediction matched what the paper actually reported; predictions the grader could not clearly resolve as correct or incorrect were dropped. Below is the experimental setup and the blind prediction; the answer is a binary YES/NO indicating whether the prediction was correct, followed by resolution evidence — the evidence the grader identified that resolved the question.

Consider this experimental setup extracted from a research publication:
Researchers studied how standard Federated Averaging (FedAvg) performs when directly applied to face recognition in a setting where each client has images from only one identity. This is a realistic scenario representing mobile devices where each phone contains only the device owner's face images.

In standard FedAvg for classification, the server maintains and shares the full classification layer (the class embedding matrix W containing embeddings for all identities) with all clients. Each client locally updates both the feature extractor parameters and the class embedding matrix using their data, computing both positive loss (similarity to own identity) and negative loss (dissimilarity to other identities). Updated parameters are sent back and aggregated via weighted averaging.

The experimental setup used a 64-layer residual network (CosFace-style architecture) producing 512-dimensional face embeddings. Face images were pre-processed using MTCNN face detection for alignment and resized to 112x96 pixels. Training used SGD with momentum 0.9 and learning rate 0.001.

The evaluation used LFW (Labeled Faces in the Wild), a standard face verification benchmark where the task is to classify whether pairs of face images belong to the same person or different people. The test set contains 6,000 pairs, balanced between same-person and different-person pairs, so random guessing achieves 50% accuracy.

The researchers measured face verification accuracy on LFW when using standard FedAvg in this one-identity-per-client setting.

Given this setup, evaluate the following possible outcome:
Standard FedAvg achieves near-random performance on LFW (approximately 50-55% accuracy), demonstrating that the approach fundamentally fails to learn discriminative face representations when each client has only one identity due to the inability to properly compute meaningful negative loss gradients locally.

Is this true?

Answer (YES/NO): NO